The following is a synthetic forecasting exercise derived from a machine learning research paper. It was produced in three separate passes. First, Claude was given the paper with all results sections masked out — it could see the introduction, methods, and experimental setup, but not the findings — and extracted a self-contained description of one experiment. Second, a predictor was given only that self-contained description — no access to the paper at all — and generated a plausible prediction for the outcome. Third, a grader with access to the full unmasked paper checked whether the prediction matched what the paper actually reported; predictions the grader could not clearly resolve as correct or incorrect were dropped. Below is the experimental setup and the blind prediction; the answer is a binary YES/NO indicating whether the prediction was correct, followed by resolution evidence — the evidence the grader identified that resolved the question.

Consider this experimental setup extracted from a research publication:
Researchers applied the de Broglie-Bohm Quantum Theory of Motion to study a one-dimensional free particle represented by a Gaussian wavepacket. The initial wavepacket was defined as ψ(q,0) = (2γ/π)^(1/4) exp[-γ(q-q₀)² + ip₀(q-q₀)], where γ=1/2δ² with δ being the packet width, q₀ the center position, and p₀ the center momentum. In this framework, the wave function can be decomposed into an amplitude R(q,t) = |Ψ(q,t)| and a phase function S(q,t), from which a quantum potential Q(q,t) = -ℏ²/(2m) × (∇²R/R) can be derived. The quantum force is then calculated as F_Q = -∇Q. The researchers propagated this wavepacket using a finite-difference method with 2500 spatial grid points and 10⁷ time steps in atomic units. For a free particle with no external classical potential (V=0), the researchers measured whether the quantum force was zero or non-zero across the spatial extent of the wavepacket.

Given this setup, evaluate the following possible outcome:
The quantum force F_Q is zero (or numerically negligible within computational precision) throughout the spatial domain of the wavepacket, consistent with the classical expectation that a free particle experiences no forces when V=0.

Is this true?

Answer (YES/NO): NO